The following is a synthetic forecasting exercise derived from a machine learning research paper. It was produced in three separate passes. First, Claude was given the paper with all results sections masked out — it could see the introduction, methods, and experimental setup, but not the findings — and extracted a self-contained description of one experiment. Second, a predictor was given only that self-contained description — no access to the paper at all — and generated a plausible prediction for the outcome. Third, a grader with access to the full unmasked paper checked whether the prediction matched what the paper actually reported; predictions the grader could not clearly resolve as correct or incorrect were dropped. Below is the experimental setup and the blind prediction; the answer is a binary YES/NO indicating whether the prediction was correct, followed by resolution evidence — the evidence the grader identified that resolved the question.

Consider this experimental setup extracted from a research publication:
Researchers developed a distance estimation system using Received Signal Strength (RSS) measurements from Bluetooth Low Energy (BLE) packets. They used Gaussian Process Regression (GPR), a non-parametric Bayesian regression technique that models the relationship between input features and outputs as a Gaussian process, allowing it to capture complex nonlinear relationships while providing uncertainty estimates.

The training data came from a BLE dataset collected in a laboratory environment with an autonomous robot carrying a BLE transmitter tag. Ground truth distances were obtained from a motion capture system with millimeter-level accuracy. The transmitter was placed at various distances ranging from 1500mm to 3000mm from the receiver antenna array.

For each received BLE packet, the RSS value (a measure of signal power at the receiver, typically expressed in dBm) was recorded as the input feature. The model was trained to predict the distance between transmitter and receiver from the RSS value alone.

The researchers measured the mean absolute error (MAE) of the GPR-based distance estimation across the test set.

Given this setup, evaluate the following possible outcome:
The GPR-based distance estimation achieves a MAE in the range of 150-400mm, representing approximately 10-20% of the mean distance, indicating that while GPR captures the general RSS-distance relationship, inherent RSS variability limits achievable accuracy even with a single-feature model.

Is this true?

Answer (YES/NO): NO